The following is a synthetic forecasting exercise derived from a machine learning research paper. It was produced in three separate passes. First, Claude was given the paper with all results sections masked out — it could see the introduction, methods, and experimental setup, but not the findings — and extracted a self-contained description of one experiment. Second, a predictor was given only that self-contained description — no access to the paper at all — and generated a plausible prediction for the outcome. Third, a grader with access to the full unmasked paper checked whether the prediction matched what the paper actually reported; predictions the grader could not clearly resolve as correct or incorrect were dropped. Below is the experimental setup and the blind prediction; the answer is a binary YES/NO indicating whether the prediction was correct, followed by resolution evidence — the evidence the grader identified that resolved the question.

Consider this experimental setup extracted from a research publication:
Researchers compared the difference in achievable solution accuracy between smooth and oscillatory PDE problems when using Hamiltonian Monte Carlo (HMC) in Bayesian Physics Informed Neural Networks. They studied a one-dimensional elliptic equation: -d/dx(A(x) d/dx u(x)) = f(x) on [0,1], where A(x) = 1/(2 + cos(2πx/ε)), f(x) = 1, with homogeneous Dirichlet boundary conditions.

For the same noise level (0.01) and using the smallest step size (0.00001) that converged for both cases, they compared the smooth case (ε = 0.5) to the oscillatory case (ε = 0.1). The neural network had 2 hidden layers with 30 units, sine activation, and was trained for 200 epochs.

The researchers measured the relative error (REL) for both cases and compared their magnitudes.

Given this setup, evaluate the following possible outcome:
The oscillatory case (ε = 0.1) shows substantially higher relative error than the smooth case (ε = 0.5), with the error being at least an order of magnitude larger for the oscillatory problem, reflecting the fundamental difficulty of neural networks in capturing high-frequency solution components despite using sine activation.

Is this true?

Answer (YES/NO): YES